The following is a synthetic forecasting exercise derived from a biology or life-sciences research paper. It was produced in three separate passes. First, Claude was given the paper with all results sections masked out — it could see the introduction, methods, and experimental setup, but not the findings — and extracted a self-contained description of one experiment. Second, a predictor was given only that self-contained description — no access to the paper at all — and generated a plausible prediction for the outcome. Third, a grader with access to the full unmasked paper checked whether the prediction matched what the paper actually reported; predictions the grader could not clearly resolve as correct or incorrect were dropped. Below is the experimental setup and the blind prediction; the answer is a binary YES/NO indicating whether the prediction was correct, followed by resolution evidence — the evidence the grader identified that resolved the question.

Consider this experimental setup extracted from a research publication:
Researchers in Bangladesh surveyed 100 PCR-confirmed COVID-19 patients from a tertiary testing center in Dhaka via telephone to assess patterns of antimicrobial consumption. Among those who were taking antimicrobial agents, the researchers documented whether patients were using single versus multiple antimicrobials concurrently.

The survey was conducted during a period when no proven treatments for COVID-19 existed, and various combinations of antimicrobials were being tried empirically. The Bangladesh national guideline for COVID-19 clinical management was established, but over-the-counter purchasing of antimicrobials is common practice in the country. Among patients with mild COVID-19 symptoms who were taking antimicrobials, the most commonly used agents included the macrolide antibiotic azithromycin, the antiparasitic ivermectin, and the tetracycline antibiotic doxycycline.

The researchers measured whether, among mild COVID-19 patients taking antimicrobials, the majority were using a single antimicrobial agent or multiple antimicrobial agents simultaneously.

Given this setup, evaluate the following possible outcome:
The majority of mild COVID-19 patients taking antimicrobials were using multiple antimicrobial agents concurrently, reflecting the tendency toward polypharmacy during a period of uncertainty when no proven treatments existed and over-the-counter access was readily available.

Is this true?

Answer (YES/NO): YES